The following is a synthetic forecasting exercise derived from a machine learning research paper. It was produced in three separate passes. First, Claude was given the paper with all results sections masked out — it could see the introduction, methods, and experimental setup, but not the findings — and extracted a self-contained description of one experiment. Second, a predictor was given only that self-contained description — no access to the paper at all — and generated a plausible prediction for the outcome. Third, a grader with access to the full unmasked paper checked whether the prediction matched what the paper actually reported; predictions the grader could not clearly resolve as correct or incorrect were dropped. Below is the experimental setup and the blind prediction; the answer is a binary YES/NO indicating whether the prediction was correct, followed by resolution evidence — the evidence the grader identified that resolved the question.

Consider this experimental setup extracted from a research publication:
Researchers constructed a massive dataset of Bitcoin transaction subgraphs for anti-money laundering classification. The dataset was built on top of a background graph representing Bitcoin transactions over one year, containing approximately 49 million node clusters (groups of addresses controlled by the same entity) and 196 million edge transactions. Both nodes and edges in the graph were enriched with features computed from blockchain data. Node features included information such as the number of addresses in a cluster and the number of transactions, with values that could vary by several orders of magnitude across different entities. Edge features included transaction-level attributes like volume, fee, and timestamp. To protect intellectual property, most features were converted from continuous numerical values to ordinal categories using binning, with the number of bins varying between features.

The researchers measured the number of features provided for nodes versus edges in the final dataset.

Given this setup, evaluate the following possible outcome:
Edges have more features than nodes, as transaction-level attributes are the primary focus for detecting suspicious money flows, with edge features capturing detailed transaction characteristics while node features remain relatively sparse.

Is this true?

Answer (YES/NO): YES